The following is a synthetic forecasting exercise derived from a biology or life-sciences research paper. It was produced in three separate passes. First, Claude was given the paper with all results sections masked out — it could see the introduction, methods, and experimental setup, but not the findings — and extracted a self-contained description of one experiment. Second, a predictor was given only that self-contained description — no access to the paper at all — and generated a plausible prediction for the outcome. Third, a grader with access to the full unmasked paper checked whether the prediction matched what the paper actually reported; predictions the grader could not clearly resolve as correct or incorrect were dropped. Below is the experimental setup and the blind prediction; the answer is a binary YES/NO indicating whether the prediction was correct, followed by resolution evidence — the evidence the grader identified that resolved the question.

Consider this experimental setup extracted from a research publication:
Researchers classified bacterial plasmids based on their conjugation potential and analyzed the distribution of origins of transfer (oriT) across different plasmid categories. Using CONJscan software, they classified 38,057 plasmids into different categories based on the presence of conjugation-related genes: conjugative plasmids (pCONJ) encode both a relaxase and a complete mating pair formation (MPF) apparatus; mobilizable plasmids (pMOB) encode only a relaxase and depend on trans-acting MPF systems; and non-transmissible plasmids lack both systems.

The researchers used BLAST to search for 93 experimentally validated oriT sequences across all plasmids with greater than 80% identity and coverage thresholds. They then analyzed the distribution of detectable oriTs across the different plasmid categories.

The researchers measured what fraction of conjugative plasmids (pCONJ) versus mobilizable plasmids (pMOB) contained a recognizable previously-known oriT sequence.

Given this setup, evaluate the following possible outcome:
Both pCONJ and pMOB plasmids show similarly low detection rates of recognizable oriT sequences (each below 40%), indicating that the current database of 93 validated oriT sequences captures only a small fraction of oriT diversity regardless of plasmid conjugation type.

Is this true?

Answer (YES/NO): NO